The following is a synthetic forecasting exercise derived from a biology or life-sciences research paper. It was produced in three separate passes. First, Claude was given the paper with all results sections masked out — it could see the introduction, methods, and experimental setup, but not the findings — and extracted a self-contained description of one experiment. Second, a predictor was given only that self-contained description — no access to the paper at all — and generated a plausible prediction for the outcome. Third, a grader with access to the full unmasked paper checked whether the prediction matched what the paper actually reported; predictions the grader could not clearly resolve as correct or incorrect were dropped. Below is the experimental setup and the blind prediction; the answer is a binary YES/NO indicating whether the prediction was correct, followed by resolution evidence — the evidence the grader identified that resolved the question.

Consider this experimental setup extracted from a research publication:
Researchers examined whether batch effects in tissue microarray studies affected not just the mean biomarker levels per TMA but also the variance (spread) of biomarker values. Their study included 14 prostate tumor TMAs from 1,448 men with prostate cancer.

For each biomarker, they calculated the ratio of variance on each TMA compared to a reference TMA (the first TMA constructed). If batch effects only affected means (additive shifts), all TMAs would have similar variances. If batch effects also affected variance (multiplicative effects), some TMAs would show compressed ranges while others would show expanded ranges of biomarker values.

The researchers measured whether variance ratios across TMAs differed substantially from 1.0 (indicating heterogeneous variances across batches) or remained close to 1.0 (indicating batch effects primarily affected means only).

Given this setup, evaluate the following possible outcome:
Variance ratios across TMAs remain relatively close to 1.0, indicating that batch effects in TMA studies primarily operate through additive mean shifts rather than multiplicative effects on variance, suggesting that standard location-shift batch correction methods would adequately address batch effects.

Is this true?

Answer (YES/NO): NO